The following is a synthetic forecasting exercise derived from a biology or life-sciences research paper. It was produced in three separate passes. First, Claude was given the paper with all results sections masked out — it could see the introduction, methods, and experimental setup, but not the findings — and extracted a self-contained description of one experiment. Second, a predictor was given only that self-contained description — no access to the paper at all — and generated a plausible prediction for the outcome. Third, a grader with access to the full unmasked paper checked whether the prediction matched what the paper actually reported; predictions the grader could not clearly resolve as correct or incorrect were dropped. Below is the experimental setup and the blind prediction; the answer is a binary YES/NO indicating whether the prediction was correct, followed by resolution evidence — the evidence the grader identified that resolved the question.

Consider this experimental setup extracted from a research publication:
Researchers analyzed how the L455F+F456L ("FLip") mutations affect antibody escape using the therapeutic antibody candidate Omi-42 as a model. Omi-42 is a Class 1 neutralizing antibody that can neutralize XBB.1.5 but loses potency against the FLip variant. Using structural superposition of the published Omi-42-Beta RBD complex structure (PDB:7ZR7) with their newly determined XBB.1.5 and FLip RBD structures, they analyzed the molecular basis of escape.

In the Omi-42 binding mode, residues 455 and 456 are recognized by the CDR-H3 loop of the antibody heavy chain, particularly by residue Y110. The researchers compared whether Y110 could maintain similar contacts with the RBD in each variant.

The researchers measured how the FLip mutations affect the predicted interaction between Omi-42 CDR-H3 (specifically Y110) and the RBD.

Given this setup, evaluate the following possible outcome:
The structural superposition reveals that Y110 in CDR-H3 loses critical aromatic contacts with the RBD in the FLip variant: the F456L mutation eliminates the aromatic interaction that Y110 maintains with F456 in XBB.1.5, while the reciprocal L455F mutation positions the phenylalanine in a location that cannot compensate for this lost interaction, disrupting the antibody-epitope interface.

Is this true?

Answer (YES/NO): NO